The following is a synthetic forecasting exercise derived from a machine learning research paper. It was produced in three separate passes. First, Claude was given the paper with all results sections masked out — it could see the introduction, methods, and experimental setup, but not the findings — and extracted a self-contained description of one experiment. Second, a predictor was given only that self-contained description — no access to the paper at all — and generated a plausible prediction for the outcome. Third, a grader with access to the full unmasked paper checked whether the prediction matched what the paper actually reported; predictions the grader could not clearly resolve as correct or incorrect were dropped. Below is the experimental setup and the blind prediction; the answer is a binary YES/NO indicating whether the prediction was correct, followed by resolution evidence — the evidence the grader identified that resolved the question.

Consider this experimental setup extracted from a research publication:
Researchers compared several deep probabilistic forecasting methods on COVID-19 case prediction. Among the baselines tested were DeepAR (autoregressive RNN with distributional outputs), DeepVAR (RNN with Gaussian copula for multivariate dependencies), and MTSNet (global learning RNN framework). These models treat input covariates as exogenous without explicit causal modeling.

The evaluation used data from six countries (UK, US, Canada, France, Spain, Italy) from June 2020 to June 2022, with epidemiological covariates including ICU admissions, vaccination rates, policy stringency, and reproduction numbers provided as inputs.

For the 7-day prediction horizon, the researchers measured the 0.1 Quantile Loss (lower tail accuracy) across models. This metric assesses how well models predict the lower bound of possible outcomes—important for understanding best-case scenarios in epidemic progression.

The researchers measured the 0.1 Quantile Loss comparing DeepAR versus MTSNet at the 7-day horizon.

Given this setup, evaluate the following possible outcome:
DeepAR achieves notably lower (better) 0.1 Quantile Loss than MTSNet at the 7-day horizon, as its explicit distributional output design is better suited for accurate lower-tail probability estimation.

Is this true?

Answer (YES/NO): YES